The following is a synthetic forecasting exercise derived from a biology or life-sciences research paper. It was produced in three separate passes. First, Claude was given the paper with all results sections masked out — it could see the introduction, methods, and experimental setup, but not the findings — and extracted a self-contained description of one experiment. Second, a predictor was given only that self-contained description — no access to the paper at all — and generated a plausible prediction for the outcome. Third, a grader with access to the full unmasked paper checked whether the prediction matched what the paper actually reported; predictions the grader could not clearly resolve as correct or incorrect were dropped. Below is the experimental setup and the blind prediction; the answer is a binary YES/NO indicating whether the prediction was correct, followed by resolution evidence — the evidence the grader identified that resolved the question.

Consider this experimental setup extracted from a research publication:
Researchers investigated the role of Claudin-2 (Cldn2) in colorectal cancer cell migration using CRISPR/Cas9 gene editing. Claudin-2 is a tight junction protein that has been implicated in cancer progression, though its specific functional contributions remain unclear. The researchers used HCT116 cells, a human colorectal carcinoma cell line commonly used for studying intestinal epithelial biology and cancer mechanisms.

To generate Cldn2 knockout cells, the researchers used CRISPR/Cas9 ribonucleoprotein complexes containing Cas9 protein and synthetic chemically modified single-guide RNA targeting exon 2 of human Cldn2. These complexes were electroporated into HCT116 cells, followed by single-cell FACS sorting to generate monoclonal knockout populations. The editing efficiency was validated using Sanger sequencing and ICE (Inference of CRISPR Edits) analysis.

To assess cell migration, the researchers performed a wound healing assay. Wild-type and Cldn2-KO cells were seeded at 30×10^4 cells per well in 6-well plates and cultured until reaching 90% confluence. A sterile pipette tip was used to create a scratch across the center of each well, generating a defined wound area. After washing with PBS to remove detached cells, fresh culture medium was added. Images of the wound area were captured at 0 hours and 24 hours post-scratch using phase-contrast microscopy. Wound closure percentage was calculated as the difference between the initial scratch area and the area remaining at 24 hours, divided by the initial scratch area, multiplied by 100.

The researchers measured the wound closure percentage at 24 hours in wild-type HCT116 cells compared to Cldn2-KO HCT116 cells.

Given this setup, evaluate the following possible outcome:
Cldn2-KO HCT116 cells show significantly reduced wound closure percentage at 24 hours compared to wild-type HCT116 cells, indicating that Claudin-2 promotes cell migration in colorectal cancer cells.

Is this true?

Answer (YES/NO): YES